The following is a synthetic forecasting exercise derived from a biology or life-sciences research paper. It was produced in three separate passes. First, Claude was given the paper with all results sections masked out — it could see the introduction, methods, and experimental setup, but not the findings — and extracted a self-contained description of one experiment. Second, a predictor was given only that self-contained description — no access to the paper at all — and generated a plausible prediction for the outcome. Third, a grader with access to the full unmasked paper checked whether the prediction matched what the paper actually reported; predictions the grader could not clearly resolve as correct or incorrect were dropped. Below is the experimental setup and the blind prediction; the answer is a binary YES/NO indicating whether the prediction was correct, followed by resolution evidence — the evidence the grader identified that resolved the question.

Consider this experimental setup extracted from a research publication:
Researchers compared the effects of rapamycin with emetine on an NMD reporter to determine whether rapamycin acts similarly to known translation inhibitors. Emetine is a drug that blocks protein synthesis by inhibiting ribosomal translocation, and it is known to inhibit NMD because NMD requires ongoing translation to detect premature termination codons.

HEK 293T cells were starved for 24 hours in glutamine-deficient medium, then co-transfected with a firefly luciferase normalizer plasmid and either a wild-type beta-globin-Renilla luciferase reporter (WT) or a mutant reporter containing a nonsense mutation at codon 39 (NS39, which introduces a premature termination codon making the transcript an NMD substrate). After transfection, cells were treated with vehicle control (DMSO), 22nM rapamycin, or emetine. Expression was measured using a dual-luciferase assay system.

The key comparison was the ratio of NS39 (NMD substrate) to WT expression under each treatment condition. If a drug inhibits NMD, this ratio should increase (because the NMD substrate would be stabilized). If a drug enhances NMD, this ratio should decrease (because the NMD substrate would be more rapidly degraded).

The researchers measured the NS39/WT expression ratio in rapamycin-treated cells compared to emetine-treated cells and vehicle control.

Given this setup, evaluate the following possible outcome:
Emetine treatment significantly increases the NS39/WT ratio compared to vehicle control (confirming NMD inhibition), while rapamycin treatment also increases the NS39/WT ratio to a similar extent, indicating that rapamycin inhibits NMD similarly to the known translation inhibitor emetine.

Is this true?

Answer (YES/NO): NO